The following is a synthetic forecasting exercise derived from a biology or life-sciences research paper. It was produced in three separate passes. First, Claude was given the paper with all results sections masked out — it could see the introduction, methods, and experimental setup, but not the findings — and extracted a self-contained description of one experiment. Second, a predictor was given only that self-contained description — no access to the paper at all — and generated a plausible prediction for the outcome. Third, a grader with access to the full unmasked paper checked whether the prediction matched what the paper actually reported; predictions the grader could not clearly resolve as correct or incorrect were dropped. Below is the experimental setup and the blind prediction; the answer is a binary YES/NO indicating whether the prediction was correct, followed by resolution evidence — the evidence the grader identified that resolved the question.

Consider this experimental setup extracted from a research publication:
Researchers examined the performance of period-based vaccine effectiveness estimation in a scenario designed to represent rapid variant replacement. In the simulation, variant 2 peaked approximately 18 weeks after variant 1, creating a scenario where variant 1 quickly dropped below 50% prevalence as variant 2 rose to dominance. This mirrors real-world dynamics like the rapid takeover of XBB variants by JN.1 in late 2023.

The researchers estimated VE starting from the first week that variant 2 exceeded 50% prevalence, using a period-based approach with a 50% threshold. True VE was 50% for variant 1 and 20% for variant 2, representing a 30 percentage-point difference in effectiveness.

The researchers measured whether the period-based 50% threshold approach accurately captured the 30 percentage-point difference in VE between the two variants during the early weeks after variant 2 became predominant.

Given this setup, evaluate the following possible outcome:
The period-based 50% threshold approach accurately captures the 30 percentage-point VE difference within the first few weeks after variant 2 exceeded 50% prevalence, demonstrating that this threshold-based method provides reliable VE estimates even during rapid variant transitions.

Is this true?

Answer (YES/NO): NO